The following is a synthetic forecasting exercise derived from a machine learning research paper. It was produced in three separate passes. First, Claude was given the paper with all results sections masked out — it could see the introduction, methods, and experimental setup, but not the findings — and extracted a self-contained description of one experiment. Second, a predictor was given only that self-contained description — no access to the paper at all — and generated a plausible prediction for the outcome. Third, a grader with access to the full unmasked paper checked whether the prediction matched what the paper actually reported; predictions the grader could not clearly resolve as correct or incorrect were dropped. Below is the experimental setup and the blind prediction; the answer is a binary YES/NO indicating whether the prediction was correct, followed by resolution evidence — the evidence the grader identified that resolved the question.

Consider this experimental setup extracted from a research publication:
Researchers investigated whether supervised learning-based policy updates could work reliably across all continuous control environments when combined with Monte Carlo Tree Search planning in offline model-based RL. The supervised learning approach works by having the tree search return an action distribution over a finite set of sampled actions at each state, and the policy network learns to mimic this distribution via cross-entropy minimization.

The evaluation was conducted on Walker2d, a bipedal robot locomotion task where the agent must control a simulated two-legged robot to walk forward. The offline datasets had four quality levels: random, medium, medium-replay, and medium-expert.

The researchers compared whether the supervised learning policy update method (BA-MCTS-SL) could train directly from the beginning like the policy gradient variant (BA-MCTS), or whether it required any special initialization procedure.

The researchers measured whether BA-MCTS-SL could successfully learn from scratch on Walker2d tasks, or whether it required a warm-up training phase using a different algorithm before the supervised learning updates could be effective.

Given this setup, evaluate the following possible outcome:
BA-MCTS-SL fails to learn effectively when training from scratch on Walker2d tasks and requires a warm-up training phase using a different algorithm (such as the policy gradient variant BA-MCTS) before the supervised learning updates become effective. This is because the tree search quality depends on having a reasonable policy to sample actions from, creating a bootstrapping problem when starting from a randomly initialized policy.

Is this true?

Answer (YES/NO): YES